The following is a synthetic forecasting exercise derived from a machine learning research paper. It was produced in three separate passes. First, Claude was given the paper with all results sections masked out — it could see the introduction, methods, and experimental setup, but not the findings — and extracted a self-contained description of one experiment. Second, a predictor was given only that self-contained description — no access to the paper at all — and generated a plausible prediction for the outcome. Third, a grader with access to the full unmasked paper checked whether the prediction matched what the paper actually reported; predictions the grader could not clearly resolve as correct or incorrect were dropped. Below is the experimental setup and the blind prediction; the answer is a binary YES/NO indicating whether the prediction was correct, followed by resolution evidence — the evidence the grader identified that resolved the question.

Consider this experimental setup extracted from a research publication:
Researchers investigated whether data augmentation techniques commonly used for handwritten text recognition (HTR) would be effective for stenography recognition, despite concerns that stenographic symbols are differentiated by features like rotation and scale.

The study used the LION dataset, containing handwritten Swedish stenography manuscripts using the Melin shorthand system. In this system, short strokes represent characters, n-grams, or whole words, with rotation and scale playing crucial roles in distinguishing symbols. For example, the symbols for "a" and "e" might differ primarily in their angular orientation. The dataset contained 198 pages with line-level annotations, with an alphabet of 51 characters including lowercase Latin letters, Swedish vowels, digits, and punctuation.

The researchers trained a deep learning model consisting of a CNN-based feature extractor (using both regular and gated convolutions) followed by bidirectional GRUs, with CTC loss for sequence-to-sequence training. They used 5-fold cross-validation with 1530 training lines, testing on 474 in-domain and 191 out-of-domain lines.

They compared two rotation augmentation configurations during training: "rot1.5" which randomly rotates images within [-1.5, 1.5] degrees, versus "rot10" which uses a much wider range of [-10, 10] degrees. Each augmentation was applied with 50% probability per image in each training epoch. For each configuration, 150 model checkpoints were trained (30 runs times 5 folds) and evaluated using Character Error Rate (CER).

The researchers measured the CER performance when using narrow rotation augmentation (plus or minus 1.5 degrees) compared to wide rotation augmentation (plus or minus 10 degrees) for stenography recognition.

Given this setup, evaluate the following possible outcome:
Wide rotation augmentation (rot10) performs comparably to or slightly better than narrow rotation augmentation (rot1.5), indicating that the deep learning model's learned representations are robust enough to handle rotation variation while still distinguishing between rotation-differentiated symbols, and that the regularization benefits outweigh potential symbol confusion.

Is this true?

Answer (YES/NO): NO